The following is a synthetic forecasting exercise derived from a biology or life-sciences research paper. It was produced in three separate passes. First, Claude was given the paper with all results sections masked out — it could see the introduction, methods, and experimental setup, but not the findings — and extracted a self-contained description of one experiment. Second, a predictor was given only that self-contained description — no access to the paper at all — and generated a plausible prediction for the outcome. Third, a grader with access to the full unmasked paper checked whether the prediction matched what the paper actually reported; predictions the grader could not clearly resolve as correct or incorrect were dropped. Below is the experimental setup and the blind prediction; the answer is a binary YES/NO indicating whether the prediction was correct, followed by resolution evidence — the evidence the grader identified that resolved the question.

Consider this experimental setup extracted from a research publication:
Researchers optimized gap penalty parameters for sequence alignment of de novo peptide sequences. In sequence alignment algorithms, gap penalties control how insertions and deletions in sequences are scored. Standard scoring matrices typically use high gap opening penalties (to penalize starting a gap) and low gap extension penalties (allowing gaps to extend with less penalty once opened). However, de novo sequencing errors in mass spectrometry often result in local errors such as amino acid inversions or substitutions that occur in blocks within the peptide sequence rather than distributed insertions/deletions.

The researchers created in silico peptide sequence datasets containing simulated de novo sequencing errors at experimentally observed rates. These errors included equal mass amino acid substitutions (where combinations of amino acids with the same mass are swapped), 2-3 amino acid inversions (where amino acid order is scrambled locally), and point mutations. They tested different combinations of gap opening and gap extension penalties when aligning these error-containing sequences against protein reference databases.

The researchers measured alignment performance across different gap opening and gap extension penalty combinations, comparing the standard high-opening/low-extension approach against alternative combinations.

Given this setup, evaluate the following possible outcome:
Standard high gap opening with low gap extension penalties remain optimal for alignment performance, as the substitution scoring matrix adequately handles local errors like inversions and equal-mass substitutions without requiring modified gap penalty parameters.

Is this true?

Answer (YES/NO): NO